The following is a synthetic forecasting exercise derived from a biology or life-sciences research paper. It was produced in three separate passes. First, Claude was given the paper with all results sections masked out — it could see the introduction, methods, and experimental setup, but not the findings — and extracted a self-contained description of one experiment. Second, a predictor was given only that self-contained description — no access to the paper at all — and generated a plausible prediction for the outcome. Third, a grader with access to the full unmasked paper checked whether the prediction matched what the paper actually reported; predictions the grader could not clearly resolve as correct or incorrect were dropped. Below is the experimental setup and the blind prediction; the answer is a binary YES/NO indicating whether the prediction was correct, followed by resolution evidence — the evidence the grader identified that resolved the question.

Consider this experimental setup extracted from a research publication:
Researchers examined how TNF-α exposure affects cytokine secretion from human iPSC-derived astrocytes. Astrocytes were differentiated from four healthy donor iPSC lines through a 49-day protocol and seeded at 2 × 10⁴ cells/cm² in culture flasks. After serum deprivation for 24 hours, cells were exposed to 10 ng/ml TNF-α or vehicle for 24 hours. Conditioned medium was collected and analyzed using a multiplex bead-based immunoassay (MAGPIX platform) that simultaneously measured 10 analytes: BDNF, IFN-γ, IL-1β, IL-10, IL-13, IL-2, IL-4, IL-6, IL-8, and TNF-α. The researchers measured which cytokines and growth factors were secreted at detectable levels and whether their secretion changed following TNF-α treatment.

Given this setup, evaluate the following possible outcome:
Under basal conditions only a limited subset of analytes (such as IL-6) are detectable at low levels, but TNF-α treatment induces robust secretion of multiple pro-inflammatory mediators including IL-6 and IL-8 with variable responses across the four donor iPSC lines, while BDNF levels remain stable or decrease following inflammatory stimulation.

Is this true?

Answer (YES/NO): NO